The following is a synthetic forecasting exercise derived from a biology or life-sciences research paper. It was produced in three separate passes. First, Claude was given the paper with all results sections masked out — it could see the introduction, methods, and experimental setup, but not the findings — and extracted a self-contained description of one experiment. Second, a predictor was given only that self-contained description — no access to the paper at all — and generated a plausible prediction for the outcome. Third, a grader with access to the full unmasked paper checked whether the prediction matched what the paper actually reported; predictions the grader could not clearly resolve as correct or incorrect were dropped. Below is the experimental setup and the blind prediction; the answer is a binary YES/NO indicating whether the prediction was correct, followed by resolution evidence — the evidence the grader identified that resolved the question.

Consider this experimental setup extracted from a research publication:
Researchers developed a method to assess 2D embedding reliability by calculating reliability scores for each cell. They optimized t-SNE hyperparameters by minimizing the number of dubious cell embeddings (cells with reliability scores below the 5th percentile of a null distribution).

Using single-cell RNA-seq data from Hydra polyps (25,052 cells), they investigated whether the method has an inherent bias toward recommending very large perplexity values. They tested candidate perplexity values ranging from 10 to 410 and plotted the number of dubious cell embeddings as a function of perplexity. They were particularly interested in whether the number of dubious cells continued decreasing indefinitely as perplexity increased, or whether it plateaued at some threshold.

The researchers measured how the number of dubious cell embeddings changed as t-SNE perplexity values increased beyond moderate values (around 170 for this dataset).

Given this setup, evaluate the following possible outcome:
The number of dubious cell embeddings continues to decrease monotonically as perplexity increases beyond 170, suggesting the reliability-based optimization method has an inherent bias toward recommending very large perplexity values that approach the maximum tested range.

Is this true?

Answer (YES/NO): NO